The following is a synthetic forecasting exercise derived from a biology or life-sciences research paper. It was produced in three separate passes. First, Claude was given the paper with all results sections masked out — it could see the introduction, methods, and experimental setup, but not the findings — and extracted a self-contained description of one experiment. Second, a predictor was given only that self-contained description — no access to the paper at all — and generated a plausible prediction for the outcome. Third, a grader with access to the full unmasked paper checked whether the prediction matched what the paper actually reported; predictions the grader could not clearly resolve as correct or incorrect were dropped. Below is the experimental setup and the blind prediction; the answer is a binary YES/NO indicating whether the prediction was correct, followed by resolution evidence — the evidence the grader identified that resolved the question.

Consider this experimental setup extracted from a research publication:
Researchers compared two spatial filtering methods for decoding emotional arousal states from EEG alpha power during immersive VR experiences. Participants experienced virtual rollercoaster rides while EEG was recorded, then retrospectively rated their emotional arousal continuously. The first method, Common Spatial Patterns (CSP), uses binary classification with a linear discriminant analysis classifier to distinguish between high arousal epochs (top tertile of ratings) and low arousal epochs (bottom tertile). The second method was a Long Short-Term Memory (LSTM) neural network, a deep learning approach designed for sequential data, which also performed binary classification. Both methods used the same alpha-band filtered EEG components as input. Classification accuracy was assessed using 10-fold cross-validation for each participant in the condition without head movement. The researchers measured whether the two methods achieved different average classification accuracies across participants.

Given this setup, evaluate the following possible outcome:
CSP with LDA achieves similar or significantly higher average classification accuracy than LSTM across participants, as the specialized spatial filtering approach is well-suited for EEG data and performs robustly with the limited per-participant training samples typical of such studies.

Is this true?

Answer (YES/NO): YES